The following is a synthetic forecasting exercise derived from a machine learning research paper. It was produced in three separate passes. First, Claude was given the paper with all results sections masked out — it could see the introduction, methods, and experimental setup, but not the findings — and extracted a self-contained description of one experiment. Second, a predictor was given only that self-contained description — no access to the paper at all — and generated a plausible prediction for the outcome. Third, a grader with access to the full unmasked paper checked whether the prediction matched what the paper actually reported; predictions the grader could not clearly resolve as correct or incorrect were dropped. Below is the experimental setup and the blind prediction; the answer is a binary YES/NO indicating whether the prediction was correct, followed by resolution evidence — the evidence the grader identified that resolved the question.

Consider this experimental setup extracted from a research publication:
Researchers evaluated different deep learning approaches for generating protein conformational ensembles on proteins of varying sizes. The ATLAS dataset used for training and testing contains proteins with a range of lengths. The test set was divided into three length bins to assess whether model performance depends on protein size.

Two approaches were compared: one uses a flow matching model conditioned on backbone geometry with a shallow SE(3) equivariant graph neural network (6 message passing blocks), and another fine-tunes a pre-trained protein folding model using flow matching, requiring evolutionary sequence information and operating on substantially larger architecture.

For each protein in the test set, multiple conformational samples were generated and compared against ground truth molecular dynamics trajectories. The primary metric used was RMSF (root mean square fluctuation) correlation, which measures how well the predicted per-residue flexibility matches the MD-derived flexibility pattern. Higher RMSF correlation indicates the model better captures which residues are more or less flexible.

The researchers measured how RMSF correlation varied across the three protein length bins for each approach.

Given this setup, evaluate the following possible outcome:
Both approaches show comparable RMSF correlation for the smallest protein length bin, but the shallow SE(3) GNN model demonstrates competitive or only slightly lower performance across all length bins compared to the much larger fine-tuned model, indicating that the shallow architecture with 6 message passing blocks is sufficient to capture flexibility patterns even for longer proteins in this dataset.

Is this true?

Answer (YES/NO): YES